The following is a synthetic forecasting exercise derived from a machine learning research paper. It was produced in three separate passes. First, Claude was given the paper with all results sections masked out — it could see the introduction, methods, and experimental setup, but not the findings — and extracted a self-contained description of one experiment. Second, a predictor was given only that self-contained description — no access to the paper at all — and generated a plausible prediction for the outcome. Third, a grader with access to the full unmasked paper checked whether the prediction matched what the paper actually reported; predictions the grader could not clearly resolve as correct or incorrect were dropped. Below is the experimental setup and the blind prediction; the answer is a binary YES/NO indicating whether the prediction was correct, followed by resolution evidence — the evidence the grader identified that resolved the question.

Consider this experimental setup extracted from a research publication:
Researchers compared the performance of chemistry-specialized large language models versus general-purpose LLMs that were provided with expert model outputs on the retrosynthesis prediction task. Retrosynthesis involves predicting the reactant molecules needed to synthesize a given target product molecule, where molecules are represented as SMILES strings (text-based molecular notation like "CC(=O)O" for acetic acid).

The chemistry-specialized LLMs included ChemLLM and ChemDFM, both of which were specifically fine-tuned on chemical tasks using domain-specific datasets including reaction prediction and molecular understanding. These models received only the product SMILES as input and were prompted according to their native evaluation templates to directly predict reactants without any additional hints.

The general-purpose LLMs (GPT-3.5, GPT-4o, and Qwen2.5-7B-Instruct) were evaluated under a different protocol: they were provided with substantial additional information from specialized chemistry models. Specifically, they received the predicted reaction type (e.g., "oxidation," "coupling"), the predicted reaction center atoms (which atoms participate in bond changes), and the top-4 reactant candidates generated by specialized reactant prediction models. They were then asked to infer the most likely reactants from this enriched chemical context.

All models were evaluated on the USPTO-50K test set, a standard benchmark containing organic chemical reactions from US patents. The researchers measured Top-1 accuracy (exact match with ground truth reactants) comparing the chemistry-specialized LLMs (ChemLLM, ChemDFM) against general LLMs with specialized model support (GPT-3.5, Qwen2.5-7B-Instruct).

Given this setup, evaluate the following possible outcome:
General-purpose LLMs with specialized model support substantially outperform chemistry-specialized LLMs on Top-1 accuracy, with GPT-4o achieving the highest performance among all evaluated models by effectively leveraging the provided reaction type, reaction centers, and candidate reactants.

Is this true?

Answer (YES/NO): NO